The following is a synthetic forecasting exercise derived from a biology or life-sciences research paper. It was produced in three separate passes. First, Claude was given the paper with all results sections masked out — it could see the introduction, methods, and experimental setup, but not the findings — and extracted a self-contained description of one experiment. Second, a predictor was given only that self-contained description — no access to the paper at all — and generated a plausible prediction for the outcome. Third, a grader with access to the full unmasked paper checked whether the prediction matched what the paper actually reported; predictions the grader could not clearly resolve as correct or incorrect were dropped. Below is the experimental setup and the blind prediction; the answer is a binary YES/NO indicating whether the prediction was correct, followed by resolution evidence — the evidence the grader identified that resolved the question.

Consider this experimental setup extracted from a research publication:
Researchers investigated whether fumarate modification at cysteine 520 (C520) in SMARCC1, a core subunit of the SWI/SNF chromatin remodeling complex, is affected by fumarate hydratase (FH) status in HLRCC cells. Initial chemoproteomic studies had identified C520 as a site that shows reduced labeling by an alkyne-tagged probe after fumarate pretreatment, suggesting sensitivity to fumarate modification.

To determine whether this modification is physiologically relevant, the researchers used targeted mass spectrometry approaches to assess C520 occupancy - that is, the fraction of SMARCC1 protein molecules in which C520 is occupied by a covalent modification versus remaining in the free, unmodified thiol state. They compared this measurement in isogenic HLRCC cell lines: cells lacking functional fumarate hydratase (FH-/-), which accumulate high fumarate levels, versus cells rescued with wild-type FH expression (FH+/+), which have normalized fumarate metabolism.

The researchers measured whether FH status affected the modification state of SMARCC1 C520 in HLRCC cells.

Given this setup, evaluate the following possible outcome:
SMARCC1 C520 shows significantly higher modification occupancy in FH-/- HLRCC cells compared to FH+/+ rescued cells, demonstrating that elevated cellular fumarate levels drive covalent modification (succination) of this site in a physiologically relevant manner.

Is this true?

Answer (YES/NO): YES